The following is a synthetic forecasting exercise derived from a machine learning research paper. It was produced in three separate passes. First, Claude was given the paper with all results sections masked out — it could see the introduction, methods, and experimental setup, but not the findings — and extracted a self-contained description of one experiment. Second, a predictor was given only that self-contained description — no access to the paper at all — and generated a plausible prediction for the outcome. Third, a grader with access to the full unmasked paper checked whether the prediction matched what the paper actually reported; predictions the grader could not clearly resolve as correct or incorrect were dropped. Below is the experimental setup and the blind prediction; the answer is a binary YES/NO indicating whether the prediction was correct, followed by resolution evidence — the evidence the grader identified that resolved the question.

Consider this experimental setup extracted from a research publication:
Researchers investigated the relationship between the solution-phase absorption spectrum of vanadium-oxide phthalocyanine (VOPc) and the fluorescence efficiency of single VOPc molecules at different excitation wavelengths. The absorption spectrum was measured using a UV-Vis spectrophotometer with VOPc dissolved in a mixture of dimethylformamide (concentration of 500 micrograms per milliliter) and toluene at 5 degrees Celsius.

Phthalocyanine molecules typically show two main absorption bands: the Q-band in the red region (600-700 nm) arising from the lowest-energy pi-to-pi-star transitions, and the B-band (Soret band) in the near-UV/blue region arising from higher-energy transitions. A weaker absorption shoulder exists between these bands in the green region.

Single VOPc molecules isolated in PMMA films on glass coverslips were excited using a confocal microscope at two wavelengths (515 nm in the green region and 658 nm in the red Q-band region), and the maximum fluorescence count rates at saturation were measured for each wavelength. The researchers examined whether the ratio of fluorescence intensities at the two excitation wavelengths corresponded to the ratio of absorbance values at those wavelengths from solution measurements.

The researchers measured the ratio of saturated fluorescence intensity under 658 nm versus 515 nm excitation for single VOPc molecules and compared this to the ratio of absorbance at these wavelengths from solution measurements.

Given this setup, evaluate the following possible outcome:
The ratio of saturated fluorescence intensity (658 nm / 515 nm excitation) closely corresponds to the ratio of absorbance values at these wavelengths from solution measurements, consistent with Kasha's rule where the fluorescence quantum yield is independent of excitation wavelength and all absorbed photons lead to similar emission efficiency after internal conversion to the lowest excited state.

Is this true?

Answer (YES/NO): NO